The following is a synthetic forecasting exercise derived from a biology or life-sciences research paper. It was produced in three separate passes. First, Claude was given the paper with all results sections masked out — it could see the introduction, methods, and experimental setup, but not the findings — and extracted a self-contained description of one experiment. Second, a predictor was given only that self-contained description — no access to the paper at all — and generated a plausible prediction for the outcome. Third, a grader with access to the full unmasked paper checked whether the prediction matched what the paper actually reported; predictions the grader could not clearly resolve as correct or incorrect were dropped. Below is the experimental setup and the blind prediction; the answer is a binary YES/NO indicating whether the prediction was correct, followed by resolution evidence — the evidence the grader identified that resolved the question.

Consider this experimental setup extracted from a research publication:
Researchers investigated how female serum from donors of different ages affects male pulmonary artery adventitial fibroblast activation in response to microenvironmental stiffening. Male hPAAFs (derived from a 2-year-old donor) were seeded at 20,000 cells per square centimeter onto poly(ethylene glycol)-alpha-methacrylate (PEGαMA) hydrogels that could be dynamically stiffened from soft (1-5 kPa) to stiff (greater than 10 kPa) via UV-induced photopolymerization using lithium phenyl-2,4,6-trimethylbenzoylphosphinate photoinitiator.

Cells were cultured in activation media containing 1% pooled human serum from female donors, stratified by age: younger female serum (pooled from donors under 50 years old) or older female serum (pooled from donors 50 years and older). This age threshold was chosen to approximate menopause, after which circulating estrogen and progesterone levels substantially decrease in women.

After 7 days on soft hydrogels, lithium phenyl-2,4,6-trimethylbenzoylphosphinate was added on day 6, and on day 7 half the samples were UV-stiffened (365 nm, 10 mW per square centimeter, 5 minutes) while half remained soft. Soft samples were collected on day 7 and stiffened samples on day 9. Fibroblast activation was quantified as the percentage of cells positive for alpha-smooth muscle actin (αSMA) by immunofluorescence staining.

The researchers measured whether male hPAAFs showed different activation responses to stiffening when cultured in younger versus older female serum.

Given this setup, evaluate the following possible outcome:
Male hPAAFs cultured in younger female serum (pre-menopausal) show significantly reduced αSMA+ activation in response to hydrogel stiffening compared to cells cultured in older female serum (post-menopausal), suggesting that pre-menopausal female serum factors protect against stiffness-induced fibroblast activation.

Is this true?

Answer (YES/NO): NO